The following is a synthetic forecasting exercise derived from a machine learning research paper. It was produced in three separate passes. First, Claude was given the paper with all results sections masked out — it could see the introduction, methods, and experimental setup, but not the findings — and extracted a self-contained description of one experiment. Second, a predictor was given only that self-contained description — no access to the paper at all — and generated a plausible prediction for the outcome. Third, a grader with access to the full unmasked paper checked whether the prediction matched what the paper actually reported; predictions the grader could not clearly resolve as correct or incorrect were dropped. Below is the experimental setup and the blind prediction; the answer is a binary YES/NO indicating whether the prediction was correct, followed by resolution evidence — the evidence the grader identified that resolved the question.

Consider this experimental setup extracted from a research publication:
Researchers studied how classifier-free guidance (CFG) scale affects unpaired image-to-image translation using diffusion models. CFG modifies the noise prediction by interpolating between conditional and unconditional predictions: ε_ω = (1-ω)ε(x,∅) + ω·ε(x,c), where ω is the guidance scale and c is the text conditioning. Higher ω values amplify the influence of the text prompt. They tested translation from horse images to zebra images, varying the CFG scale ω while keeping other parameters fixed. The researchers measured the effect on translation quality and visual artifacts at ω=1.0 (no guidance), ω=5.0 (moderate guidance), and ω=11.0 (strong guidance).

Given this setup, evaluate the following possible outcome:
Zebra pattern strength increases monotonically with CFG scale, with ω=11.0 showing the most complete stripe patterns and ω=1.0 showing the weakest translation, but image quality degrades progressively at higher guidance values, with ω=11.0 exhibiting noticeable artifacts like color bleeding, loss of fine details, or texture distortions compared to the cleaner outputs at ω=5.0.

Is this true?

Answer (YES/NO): NO